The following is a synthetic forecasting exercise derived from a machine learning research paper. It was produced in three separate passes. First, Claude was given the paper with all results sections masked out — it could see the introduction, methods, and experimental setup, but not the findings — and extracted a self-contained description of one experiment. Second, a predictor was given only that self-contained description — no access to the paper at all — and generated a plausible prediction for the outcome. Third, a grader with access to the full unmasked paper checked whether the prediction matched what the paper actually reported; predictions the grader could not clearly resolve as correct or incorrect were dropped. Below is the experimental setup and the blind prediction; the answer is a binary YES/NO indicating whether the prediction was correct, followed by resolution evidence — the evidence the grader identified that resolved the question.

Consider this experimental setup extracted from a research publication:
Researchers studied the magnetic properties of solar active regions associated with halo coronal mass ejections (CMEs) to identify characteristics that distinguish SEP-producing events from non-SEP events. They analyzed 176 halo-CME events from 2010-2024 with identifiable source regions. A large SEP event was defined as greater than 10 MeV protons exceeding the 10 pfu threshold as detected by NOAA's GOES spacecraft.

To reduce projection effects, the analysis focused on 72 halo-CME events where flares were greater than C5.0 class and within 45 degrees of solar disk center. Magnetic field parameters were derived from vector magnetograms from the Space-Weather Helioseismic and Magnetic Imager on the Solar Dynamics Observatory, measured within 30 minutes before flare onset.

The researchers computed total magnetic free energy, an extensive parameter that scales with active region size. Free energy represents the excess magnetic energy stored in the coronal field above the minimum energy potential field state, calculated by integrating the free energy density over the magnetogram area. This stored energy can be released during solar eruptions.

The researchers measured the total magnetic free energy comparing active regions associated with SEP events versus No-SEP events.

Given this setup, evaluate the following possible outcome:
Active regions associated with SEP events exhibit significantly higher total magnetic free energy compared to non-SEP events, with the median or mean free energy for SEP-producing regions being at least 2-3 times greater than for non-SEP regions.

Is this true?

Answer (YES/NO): NO